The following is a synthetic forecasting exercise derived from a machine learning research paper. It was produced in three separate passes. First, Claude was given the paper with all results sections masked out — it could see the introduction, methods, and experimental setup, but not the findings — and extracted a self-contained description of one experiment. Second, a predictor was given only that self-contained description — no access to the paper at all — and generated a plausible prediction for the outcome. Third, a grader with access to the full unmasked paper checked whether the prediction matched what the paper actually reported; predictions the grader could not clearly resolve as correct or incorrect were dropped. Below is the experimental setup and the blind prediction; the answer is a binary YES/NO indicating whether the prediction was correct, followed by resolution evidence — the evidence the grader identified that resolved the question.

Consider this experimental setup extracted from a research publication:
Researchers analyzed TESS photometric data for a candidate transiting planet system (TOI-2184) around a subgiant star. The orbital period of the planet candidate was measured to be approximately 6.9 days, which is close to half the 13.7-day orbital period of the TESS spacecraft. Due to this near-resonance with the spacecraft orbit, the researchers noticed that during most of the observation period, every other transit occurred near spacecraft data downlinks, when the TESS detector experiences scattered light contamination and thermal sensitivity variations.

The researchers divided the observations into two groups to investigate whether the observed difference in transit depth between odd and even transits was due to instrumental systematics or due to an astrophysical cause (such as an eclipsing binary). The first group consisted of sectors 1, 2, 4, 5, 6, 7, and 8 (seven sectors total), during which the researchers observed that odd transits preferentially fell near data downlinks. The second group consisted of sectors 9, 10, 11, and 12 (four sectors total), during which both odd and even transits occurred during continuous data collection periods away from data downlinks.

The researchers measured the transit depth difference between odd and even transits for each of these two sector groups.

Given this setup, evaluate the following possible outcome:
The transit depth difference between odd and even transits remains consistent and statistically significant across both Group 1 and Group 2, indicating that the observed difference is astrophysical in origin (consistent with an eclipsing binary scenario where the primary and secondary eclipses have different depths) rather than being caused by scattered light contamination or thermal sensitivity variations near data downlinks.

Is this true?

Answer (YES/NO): NO